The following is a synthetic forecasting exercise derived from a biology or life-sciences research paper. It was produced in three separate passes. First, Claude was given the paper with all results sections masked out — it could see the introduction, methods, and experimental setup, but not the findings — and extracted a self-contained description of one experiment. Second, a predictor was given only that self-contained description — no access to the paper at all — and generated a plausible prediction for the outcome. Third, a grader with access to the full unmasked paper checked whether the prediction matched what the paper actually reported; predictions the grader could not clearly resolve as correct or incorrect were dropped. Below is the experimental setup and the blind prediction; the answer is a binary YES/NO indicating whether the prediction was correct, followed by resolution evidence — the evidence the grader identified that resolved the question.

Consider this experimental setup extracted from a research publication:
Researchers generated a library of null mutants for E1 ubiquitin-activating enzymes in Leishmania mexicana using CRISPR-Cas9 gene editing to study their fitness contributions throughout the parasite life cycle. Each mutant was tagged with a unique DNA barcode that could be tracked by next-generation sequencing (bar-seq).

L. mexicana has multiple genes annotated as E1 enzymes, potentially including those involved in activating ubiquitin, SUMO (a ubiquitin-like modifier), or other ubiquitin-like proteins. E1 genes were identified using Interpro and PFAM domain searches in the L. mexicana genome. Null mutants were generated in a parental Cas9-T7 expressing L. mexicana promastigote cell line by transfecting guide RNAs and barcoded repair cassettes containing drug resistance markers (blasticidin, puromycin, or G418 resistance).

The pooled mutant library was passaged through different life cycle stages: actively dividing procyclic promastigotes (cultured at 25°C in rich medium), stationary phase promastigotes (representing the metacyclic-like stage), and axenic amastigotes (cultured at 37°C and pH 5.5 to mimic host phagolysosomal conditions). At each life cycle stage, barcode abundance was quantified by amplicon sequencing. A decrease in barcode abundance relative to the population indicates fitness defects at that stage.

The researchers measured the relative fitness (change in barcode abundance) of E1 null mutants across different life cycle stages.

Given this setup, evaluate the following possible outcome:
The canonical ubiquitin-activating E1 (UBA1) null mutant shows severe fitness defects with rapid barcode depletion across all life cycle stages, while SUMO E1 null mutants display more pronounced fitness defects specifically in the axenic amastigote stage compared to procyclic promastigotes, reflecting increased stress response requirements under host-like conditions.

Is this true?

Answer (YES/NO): NO